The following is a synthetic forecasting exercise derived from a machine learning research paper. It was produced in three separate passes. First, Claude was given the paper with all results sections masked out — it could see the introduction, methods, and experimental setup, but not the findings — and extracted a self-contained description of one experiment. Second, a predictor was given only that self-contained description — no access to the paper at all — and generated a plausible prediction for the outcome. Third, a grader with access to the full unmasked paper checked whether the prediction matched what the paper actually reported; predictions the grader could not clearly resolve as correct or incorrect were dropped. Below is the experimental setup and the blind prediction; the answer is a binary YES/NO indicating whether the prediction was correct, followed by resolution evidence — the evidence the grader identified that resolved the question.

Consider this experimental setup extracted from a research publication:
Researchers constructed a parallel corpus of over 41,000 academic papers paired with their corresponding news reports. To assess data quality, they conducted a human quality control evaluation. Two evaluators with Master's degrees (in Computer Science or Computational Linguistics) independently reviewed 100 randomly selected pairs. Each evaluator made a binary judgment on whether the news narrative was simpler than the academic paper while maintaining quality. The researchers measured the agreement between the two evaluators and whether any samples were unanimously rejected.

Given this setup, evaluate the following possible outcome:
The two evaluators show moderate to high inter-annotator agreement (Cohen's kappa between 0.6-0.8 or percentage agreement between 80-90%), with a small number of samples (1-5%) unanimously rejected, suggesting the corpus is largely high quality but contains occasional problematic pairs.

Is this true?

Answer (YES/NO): NO